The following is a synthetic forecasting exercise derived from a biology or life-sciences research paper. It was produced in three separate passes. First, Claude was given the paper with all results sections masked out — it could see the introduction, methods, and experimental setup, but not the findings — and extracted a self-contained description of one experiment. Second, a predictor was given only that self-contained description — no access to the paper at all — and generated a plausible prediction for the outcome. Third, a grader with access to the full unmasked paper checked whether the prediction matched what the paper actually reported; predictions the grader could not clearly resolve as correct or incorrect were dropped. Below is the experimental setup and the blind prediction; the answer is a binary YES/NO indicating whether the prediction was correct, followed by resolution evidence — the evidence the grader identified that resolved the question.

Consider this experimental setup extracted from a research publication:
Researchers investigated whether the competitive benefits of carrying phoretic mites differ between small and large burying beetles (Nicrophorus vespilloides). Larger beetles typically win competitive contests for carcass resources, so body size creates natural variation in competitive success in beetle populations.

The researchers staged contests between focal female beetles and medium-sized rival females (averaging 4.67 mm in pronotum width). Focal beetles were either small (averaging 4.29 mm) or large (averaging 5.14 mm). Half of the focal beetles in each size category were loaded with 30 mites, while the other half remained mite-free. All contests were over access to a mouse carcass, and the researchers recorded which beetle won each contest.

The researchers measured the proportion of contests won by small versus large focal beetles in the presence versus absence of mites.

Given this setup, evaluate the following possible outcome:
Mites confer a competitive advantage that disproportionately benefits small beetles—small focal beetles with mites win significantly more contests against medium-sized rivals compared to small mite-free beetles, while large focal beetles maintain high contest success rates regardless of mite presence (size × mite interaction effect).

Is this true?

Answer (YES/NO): YES